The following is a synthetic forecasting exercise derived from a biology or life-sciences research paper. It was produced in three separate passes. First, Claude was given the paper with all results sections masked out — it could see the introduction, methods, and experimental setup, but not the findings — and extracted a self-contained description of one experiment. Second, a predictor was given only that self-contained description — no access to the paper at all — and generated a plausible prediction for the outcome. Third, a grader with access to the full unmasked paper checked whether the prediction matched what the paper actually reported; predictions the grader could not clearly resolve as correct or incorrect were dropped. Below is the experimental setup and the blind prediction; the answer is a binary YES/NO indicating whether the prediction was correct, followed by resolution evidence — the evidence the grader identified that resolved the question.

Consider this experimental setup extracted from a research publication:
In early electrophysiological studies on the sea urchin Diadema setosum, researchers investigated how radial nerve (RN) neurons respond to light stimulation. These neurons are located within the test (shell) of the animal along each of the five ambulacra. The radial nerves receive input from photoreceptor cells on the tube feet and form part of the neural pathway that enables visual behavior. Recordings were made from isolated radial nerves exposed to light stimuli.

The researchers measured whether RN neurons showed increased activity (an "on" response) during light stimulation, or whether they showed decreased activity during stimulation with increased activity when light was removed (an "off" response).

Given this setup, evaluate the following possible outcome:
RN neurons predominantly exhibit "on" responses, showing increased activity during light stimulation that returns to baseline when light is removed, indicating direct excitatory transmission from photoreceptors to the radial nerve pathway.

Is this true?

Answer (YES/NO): NO